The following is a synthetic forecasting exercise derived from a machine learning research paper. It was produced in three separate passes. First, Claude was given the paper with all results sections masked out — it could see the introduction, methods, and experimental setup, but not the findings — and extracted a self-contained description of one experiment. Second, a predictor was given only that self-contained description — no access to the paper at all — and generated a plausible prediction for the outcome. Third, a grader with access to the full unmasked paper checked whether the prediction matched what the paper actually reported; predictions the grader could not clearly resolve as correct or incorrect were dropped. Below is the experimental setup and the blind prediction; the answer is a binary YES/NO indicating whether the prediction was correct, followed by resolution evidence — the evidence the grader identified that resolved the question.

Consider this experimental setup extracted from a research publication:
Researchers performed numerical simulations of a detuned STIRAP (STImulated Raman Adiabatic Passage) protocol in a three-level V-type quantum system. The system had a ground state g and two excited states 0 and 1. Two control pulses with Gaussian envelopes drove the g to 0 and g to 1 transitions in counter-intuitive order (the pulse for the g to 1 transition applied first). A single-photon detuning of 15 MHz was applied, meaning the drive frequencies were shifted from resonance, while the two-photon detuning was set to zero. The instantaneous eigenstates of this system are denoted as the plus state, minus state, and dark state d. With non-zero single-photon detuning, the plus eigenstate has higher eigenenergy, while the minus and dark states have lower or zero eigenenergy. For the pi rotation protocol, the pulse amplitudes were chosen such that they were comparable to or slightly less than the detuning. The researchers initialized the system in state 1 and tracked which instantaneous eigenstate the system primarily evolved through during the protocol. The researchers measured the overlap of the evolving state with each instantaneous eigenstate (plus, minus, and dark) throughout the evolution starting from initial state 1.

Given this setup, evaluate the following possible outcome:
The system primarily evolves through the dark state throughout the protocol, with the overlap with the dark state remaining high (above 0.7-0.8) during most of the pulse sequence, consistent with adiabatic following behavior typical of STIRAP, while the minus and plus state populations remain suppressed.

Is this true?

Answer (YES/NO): NO